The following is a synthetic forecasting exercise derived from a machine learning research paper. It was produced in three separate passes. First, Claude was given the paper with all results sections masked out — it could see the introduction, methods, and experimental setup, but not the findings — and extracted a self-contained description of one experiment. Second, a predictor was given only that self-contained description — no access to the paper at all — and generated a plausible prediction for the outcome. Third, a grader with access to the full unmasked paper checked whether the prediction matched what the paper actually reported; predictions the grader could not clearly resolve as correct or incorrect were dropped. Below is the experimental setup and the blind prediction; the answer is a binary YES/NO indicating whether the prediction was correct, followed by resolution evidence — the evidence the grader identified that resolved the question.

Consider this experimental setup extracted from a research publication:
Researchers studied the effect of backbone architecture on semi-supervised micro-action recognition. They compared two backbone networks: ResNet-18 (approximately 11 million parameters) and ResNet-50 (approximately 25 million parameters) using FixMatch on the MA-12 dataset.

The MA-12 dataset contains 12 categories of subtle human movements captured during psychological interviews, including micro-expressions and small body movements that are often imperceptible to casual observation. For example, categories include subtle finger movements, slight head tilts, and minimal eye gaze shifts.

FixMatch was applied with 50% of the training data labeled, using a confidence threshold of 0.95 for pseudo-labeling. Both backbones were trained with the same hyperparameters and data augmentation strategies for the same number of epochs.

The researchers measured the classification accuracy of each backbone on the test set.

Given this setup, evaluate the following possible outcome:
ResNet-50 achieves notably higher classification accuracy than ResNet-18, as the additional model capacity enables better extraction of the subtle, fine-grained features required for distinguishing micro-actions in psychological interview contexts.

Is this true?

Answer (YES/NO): NO